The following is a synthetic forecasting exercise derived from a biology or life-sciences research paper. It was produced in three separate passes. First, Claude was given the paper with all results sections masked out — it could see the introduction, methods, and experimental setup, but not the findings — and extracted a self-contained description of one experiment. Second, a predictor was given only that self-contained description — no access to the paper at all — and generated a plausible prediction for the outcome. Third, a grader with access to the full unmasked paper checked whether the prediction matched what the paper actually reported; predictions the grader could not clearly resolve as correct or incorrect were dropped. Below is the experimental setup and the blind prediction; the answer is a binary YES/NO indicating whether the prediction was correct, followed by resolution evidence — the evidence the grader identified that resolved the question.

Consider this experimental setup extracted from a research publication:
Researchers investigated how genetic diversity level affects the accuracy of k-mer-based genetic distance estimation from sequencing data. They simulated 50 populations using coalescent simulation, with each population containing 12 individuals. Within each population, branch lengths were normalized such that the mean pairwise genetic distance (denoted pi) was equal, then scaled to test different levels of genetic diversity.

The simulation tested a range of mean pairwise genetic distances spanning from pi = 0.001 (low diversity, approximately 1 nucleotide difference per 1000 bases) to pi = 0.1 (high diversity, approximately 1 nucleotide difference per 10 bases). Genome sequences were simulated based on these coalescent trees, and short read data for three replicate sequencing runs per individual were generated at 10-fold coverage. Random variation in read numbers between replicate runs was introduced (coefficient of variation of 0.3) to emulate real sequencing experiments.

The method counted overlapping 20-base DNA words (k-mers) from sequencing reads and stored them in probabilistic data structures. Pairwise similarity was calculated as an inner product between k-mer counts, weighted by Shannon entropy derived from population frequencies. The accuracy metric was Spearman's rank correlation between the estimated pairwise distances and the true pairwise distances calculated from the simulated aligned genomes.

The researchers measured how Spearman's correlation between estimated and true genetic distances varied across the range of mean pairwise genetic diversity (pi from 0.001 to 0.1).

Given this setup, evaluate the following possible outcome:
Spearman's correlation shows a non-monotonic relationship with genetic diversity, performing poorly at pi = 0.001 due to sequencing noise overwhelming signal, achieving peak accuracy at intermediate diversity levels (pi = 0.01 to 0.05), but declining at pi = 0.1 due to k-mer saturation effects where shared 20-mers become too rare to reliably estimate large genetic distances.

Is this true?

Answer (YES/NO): NO